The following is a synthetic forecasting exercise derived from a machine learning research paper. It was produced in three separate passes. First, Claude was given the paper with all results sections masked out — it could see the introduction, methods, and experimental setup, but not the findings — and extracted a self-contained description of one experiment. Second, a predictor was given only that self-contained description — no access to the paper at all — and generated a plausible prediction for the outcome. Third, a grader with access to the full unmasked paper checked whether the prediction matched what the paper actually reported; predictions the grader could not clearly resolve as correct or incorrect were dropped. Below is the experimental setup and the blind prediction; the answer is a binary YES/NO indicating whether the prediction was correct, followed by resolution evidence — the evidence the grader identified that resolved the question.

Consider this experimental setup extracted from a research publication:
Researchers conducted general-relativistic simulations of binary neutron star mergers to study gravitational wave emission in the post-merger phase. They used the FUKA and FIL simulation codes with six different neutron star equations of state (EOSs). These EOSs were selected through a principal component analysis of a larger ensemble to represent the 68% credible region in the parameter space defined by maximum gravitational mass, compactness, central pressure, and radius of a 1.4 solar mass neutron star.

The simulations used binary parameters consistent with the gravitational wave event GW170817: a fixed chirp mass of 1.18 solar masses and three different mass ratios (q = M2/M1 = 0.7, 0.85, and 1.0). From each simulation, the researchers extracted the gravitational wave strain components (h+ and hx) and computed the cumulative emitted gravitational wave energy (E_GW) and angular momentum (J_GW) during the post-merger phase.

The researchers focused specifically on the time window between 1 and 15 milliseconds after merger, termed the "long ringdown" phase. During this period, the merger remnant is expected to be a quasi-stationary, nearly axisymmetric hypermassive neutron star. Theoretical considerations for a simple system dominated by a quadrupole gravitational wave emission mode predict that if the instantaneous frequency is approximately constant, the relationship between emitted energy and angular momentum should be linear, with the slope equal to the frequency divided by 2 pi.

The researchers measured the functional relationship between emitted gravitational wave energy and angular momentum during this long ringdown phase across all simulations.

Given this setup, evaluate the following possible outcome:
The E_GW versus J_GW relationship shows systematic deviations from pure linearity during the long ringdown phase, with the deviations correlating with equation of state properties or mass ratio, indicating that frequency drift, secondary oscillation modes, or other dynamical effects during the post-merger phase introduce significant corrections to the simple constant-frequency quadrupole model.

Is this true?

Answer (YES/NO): NO